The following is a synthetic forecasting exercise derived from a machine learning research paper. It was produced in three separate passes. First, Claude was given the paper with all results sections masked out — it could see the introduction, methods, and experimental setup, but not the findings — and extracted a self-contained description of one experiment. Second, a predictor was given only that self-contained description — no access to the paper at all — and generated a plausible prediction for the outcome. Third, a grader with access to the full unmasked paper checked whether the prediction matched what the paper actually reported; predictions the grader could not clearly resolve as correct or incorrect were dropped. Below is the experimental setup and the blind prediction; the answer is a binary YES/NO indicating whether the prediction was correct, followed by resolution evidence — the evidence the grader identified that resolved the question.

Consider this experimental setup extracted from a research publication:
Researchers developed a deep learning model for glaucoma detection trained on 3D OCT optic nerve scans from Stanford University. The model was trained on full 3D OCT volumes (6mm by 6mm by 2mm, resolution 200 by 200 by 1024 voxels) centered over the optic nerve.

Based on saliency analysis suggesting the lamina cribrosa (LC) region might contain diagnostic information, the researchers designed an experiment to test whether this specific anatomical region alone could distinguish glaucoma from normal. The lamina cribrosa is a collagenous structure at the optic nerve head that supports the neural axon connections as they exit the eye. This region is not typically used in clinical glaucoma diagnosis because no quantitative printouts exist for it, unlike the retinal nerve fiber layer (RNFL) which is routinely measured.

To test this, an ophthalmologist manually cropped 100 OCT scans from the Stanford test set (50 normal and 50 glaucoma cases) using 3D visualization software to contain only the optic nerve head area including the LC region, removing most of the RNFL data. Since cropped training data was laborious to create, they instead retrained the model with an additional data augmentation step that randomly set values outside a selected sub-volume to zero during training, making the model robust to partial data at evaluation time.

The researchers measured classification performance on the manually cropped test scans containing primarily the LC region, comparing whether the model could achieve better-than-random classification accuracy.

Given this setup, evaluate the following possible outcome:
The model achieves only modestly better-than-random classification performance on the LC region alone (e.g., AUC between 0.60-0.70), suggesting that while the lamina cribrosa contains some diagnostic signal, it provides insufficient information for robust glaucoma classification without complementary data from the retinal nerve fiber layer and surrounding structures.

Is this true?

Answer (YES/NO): NO